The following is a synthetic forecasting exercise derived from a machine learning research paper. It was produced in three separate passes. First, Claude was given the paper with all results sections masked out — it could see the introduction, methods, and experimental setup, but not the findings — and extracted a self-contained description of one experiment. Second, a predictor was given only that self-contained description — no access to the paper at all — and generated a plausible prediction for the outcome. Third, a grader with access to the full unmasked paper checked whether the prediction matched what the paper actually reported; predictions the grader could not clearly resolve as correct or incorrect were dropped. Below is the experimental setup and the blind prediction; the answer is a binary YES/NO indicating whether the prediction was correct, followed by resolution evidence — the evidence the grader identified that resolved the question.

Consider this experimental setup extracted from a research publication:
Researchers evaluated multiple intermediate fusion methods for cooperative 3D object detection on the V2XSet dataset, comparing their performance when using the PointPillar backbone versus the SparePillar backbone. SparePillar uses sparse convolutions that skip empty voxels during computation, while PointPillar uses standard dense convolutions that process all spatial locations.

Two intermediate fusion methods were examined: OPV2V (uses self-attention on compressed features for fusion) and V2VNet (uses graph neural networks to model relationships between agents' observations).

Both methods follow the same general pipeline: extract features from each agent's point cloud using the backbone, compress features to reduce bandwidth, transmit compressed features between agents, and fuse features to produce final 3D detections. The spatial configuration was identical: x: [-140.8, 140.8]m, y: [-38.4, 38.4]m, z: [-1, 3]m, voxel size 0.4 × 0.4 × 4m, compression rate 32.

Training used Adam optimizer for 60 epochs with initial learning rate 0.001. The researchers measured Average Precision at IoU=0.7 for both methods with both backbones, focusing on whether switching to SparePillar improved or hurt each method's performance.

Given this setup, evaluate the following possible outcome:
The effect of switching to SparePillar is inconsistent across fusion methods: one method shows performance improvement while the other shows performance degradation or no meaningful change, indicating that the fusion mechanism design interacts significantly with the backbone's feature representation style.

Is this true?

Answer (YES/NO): YES